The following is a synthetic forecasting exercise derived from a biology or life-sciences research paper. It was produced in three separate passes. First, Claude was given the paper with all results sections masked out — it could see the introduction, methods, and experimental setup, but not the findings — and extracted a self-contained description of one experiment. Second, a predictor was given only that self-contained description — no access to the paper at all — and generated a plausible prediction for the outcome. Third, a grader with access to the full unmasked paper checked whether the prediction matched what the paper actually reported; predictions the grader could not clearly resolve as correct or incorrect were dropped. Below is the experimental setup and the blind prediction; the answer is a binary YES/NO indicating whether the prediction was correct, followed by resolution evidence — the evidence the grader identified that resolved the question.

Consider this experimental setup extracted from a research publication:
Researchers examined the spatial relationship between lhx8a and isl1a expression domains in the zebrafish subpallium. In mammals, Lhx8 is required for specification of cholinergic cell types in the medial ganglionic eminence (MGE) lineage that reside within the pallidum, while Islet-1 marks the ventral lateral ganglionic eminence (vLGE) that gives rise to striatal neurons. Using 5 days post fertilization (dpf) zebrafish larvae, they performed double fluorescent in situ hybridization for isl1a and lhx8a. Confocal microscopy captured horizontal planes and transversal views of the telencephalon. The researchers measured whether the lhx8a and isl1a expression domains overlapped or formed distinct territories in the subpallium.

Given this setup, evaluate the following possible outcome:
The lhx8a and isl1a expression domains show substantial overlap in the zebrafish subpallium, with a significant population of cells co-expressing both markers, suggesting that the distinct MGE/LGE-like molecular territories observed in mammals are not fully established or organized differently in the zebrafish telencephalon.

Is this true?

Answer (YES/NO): NO